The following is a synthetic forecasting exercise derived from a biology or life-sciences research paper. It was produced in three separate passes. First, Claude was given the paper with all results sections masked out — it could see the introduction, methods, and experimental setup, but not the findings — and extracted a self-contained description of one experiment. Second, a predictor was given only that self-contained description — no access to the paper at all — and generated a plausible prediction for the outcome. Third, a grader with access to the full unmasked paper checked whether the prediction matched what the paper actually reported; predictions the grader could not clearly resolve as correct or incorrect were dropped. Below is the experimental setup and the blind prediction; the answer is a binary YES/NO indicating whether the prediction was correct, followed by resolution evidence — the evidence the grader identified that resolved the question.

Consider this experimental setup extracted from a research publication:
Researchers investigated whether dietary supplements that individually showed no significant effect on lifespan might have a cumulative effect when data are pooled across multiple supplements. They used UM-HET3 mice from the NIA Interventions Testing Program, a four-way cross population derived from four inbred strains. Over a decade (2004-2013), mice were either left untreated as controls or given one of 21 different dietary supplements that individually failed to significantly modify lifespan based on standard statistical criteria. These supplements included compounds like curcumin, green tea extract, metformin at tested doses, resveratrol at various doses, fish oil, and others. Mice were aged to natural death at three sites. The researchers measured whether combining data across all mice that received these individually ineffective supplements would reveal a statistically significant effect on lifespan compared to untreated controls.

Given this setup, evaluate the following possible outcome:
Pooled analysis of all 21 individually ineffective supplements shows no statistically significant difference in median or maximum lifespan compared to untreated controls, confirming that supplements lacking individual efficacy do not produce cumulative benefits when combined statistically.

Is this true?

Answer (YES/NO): NO